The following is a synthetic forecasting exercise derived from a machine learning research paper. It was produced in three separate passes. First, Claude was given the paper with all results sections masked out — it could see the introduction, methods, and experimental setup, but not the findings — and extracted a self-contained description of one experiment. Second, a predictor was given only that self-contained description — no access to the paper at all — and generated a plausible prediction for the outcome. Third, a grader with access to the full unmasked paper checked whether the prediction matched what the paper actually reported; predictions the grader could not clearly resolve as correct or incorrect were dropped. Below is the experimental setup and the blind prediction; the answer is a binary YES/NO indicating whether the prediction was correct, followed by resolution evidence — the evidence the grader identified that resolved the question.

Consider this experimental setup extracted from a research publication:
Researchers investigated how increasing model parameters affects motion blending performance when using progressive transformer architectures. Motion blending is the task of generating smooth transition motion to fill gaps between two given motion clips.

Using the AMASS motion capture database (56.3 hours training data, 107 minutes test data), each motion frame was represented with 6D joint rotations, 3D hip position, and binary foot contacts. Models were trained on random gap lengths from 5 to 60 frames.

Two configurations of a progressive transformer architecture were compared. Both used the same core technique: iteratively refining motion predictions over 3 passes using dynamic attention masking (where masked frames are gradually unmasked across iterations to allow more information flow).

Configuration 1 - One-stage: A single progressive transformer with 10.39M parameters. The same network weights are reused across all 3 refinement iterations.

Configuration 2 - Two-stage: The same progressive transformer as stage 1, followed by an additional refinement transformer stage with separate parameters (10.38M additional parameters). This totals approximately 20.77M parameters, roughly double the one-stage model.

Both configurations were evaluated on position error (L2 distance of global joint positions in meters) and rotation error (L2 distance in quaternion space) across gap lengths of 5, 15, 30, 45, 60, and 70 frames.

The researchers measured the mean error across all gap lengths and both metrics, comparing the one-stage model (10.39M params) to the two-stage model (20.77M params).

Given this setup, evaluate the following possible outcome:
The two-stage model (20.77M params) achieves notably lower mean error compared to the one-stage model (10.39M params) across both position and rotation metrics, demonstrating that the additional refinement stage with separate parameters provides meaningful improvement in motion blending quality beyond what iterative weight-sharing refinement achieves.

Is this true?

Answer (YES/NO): YES